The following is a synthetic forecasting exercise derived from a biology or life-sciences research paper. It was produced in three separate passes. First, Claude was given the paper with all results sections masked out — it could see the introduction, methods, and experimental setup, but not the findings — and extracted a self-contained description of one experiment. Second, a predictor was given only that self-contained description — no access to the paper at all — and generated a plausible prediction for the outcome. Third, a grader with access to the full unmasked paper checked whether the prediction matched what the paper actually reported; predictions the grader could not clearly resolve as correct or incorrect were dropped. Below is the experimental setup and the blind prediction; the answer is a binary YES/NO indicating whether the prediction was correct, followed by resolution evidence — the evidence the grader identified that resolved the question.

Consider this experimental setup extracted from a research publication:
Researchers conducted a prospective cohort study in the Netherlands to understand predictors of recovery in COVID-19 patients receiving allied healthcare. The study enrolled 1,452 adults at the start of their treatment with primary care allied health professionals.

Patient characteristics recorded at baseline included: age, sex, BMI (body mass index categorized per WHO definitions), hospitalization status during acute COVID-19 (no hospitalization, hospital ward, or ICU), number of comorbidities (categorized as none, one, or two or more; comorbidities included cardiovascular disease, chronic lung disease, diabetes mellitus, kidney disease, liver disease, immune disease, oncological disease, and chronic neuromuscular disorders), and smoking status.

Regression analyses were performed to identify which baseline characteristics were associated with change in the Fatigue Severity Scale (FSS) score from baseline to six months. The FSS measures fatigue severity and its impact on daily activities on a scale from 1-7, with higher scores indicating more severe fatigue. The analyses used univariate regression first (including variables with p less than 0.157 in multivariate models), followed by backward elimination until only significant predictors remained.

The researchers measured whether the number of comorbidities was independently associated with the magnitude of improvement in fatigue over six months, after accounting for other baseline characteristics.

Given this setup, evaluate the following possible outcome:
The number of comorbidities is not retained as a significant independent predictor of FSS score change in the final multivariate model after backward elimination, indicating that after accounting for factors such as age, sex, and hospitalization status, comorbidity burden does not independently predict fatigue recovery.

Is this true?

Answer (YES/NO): YES